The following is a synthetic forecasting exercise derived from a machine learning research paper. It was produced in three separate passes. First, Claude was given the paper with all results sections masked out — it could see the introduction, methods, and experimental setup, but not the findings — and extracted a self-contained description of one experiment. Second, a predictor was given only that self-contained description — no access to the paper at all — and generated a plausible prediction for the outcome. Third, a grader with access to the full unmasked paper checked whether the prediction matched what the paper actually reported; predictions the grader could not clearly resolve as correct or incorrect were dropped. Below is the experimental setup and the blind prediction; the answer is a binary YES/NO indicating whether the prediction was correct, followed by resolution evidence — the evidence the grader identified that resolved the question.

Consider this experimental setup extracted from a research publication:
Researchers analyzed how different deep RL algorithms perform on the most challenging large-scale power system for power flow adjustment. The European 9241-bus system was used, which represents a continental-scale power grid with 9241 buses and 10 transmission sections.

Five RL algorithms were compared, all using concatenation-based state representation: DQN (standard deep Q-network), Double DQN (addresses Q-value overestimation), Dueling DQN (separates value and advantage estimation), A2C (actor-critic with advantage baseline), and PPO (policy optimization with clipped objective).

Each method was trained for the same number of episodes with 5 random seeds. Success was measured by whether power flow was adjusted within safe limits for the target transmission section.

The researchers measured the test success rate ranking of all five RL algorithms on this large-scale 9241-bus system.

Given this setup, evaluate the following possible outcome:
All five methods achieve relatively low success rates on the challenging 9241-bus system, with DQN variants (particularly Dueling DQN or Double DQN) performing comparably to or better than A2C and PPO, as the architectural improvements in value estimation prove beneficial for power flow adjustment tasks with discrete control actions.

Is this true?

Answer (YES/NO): YES